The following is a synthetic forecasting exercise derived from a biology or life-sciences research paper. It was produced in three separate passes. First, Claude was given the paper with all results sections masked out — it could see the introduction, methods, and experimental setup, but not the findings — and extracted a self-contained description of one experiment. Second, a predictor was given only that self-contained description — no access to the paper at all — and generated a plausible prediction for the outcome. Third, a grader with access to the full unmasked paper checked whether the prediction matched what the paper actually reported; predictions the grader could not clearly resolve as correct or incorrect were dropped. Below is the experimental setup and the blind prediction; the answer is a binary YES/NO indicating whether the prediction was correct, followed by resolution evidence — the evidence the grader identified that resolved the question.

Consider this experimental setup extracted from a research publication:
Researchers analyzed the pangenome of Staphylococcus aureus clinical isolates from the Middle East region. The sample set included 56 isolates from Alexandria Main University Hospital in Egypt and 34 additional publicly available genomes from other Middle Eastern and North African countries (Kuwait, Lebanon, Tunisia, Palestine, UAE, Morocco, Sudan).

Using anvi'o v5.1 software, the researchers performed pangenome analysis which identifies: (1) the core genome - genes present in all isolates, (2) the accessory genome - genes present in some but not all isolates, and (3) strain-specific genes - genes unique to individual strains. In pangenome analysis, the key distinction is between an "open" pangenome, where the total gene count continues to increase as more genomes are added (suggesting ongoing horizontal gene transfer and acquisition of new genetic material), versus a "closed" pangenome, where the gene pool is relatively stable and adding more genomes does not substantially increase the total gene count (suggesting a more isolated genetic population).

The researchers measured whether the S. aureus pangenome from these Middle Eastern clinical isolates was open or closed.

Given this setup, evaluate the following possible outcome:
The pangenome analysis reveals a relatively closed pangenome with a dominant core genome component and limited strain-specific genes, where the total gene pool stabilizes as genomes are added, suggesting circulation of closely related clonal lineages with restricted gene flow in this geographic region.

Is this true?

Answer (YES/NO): NO